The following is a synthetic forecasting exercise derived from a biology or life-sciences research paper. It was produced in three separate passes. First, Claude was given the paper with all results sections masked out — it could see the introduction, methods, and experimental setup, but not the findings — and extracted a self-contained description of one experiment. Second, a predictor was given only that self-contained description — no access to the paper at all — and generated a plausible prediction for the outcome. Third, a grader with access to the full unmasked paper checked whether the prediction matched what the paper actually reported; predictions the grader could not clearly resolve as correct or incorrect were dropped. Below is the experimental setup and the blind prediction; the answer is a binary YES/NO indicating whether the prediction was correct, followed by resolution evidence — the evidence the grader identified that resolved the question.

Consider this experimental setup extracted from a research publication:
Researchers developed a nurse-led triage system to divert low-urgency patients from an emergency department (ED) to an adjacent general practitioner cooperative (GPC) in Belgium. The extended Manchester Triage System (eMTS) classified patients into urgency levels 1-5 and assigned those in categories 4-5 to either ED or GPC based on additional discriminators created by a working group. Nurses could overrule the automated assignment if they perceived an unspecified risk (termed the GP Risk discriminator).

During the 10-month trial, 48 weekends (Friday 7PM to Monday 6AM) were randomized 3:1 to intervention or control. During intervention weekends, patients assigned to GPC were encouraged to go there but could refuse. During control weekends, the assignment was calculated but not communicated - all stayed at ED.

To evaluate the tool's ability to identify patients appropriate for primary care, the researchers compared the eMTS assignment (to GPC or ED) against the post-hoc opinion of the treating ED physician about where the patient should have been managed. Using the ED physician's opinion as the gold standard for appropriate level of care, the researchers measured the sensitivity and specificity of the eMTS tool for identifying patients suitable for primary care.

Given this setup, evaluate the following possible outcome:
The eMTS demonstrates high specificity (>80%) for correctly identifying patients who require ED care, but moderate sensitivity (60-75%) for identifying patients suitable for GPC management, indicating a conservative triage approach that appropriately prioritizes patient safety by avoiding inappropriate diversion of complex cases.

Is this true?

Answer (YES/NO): NO